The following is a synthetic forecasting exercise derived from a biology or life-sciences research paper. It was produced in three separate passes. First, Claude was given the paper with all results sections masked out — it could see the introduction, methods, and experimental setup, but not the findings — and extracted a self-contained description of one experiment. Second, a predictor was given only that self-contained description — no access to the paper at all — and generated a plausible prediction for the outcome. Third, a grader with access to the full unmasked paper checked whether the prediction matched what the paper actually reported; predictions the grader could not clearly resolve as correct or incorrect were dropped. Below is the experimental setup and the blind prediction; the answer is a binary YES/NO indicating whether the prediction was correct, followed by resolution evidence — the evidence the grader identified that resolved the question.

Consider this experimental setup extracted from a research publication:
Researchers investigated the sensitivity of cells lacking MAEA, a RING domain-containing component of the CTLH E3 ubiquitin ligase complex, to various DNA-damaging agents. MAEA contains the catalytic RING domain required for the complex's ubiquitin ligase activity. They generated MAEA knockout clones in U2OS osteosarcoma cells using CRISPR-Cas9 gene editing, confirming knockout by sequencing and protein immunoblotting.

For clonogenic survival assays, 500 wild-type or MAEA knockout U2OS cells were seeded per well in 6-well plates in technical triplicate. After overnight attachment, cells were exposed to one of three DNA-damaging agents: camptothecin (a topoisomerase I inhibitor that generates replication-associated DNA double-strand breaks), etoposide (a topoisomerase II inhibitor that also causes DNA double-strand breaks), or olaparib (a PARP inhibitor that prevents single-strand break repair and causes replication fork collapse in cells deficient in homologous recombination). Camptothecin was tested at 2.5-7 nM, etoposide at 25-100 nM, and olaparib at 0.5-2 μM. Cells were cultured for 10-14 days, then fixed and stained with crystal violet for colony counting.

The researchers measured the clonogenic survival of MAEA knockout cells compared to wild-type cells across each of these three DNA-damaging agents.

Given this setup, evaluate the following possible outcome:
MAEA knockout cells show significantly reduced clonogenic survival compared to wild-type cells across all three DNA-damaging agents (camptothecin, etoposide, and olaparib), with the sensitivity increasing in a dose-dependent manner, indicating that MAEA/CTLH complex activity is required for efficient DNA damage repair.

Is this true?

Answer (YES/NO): NO